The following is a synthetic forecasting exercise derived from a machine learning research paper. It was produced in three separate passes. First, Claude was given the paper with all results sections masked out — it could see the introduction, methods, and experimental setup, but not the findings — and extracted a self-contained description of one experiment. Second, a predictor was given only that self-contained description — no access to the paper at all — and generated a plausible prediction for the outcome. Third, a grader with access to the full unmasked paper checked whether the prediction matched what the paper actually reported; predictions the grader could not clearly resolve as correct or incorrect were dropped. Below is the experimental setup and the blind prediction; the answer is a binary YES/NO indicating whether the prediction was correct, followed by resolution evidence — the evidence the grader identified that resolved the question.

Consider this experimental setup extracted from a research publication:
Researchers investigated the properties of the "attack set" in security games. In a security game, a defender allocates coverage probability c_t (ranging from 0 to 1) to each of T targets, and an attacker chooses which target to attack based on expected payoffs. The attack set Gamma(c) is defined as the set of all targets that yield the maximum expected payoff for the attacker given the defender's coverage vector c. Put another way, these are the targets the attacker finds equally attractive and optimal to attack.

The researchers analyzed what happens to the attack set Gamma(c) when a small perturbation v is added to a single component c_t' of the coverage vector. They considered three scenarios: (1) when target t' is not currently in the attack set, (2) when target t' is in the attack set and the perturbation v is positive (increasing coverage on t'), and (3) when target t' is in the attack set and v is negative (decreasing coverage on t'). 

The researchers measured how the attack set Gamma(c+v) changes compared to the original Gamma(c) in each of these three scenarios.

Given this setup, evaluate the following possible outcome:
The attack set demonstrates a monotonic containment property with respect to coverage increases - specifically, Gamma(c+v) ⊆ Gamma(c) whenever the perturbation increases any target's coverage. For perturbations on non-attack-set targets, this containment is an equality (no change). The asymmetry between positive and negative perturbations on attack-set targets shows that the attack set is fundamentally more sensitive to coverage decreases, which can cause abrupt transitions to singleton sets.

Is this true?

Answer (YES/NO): YES